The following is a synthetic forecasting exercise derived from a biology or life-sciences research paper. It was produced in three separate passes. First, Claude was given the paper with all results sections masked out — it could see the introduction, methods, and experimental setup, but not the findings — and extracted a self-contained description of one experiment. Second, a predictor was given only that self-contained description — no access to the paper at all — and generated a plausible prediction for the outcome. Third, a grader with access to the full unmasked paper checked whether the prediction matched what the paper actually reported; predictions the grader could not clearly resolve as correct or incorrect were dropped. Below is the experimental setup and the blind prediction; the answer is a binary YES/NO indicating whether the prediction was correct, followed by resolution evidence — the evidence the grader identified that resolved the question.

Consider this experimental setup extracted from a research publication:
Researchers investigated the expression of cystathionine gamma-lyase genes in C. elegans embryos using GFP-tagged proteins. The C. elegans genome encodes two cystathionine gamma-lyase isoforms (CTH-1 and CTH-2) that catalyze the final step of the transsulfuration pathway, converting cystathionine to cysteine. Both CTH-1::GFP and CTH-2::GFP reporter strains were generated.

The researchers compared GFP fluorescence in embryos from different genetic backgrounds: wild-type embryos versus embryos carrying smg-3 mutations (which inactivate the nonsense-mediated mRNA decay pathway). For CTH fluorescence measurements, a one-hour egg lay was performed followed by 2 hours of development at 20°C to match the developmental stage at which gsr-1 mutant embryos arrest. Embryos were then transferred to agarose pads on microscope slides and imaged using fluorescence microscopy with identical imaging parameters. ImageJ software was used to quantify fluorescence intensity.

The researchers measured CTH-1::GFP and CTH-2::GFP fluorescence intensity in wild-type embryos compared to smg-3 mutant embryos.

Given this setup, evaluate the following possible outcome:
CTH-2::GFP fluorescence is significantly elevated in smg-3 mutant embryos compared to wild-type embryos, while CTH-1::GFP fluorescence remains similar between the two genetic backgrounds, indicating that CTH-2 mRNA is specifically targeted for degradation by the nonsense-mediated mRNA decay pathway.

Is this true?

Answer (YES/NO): NO